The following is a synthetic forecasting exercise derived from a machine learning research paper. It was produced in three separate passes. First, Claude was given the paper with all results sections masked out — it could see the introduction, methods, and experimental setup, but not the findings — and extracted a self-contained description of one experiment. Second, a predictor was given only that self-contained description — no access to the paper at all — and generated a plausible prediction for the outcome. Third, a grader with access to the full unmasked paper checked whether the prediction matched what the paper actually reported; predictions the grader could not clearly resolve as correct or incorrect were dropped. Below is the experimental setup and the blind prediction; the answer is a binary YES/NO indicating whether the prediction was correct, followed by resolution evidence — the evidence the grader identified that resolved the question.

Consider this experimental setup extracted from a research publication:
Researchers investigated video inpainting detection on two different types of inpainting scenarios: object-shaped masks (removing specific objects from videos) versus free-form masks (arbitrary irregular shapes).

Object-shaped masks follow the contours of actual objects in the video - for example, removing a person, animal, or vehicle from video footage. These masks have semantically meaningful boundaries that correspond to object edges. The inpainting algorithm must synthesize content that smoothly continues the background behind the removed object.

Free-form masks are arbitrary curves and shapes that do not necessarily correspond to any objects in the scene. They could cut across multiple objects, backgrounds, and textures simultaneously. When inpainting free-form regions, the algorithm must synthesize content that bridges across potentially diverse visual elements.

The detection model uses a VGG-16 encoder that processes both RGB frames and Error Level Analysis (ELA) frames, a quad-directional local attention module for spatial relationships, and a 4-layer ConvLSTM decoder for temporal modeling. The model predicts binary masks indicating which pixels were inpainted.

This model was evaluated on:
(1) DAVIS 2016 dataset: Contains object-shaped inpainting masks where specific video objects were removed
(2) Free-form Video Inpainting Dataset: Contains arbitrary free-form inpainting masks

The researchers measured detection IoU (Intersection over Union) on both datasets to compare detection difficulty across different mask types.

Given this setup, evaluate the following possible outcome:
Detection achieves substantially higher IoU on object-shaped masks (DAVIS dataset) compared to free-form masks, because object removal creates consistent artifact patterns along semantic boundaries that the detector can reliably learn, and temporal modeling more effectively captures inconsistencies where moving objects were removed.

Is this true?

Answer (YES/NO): NO